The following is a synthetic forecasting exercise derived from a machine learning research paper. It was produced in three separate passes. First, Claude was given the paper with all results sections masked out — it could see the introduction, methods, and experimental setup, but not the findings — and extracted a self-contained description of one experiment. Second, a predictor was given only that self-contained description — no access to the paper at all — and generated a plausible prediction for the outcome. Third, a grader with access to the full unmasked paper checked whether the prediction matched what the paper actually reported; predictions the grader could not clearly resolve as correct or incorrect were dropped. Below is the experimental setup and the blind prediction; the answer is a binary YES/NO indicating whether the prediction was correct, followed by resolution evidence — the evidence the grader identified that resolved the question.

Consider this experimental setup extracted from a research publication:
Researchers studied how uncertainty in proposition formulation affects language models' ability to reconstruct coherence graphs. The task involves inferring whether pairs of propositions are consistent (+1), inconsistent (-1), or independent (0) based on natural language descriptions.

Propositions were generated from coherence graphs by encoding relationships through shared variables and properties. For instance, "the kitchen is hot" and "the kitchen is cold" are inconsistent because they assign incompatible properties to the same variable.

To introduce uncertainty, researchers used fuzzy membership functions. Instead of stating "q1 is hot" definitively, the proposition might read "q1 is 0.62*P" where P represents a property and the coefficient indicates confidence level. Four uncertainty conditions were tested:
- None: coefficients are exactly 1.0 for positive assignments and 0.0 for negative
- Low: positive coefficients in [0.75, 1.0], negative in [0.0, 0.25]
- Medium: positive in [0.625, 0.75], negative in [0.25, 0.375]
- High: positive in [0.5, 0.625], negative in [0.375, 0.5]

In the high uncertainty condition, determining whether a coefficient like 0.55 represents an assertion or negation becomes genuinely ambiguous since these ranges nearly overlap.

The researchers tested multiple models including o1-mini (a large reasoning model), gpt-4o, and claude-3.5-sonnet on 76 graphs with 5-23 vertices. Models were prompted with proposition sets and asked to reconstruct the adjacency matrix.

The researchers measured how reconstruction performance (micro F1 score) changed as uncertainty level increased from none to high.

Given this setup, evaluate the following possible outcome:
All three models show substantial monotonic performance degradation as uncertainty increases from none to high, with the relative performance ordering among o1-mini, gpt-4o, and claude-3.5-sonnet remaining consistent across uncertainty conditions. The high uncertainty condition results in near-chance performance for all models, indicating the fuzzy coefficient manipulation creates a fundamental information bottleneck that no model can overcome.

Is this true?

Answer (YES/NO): NO